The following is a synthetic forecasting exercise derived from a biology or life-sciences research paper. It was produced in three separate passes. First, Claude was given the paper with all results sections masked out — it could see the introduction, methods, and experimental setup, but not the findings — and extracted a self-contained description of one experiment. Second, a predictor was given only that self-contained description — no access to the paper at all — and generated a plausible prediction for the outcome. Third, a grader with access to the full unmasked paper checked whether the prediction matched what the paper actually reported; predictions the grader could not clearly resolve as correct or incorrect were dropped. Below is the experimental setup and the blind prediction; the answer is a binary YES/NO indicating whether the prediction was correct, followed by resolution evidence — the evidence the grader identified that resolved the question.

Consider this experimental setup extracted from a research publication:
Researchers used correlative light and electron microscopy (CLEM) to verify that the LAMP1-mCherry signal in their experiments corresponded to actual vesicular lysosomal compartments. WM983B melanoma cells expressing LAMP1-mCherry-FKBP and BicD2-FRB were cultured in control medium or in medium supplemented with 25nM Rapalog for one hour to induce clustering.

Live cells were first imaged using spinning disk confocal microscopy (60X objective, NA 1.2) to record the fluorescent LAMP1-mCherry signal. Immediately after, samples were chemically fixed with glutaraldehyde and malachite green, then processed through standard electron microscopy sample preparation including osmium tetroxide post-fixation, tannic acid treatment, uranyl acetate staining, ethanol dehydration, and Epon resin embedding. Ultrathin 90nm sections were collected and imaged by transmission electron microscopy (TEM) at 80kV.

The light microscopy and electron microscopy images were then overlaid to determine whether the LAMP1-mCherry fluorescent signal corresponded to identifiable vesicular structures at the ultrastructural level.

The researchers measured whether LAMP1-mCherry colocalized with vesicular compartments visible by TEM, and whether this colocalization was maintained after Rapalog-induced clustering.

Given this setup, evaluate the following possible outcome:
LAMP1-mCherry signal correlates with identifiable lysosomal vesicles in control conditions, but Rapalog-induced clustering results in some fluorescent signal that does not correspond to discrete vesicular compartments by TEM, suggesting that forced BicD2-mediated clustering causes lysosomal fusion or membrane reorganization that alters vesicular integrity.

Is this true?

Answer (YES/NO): NO